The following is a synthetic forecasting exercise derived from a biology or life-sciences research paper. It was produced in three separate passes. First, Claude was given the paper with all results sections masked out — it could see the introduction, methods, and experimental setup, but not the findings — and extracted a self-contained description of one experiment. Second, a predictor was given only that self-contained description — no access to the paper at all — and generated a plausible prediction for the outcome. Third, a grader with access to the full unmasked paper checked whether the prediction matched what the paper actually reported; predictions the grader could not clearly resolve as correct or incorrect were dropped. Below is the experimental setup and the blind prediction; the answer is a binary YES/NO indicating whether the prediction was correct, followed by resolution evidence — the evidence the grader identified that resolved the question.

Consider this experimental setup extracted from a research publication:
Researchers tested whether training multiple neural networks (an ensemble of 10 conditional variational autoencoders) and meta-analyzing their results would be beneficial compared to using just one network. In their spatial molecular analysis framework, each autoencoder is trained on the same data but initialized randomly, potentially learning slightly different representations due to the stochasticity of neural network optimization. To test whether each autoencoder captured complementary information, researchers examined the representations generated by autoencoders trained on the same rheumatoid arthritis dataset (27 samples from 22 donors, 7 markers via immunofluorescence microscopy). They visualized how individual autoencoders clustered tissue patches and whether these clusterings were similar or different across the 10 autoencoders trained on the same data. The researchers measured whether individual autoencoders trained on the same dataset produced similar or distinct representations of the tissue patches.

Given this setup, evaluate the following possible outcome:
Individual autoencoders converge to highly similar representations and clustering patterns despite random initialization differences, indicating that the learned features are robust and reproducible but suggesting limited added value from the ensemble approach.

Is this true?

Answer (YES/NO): NO